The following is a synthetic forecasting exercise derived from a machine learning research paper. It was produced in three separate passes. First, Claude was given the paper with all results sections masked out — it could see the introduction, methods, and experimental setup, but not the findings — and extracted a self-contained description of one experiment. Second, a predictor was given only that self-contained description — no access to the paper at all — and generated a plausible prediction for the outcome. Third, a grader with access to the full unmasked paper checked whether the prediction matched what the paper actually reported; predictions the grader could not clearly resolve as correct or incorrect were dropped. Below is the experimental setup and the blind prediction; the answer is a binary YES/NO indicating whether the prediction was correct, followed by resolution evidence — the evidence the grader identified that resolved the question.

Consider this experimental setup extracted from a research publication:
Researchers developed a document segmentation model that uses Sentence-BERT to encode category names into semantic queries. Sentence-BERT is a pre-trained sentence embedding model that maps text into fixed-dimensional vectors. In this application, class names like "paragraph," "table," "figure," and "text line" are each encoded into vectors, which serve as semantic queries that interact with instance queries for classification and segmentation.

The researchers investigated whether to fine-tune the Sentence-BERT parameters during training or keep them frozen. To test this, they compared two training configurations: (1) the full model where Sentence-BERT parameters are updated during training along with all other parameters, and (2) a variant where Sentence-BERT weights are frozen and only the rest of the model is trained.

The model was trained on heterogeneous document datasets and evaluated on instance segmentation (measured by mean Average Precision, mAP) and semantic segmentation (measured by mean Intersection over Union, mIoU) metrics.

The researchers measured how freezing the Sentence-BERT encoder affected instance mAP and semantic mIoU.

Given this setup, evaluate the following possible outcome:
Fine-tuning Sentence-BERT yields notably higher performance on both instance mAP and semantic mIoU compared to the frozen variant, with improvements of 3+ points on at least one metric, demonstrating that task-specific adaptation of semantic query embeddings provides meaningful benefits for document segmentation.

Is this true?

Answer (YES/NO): NO